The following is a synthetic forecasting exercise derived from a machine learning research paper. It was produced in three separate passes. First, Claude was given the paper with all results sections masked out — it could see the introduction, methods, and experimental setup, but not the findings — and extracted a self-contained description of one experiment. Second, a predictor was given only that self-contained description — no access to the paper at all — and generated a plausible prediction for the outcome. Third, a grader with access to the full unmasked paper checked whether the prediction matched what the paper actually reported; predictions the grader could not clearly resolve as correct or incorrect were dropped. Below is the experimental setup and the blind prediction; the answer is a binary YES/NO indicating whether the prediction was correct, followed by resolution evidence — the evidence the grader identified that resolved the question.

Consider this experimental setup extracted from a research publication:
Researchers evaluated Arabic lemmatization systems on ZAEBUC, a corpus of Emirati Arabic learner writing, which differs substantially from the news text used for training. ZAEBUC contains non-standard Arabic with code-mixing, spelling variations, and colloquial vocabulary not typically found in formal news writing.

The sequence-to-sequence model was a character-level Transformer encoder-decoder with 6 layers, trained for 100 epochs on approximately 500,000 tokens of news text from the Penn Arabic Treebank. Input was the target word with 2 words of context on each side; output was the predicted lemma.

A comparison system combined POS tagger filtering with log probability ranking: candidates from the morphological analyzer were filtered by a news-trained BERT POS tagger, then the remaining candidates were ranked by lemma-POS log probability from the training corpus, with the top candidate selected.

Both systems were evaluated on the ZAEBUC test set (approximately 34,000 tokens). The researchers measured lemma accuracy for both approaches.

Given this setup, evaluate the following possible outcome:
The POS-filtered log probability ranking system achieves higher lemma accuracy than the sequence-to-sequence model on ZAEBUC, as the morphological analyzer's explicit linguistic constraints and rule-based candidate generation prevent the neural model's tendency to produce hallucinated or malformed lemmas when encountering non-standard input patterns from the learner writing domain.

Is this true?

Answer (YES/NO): YES